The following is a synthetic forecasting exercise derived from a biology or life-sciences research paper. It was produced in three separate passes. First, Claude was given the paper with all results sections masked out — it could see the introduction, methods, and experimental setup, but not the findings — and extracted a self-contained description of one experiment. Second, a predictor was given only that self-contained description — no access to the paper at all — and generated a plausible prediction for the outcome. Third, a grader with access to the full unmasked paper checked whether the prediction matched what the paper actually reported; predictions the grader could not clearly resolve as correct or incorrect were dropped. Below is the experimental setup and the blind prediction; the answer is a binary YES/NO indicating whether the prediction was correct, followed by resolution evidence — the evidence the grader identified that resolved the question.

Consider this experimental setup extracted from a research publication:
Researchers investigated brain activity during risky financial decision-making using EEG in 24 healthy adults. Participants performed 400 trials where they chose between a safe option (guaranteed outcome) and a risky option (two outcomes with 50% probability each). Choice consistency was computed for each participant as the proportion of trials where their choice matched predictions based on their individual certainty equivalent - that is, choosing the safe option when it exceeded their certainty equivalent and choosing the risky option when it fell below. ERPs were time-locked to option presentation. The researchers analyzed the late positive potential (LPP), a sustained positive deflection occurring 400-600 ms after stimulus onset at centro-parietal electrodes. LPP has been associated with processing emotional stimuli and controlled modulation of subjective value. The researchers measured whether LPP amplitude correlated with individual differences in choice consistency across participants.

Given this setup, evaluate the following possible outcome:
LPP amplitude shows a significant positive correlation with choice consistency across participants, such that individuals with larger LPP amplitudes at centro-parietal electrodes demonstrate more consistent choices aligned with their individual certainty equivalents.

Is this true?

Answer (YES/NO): NO